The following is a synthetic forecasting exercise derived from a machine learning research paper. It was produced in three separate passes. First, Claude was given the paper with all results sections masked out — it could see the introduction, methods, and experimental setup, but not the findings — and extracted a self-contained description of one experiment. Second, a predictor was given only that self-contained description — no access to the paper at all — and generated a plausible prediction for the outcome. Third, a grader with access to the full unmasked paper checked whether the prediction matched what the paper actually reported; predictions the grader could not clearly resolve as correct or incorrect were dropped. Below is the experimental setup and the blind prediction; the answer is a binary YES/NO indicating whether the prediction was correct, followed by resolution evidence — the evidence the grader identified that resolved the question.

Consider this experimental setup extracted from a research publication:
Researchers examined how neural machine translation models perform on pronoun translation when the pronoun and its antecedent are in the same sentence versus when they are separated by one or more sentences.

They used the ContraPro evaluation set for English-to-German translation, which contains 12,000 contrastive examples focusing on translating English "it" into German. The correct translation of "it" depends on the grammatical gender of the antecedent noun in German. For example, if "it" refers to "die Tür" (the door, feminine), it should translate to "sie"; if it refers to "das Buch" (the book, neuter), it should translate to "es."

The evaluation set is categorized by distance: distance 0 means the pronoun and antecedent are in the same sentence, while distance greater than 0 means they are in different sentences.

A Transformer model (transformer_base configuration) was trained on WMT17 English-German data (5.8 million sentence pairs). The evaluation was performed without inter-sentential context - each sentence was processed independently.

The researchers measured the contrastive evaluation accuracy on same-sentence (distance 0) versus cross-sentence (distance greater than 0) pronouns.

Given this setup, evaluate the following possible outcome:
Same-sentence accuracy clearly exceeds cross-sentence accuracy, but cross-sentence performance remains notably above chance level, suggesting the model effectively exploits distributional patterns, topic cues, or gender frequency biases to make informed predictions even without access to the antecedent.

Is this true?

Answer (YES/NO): YES